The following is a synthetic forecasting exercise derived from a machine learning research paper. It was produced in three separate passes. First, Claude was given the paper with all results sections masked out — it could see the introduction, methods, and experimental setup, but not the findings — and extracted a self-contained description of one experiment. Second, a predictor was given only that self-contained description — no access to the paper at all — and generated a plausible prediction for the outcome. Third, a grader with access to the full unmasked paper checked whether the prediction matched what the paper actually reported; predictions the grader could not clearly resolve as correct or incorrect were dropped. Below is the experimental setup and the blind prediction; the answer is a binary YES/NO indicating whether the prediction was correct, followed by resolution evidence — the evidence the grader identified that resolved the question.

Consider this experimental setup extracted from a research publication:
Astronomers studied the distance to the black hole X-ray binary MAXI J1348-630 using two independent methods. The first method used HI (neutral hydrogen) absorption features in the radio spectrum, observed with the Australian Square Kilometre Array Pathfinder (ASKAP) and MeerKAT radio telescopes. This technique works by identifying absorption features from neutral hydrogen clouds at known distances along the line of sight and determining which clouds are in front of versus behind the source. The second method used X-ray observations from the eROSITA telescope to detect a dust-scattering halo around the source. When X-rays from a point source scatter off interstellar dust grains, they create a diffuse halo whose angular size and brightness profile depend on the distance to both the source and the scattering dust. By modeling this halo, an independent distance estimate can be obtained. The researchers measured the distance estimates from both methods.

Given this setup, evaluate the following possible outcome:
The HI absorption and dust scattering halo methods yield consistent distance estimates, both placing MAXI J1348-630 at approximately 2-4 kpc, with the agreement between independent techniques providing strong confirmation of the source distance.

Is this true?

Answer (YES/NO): NO